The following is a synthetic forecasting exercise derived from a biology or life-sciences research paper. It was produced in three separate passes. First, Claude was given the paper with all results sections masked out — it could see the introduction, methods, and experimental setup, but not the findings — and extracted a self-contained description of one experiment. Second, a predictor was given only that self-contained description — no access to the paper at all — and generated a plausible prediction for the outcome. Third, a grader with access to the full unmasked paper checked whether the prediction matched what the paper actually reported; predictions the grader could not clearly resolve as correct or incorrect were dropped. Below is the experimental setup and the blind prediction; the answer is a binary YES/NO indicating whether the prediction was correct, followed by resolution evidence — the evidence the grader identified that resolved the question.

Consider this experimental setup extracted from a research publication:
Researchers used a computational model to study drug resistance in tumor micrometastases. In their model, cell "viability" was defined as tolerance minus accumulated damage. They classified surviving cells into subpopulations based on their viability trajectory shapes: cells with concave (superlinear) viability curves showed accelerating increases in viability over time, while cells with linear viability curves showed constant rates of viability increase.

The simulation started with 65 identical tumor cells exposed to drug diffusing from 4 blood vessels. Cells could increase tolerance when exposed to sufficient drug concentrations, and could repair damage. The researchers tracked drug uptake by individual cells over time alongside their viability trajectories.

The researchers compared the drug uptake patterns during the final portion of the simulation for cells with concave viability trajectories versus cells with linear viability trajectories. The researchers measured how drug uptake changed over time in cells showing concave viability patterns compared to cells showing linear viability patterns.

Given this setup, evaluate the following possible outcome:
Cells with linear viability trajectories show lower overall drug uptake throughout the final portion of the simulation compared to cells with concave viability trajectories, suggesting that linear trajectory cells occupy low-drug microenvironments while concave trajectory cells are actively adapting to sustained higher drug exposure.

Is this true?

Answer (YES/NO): NO